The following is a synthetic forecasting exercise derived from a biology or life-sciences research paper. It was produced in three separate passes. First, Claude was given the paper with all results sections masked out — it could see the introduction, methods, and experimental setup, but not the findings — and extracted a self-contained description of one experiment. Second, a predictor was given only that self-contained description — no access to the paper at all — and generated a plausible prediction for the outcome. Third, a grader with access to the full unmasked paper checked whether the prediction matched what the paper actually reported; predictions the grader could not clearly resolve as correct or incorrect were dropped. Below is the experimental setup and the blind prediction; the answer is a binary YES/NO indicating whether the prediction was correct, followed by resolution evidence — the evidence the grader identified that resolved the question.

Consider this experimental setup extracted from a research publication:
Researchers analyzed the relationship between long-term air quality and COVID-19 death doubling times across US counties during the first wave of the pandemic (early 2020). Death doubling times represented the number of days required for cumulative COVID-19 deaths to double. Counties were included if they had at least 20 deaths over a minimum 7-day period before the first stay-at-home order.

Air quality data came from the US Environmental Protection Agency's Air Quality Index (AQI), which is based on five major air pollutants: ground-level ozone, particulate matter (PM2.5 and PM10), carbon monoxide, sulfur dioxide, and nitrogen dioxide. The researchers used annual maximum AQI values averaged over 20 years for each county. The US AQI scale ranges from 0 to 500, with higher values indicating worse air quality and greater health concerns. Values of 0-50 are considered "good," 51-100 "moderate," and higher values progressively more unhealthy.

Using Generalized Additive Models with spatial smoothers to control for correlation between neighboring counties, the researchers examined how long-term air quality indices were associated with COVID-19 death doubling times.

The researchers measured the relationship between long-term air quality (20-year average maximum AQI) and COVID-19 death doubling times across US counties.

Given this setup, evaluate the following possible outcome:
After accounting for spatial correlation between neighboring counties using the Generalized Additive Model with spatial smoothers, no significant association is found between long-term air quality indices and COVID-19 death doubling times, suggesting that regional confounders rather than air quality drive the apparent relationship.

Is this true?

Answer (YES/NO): NO